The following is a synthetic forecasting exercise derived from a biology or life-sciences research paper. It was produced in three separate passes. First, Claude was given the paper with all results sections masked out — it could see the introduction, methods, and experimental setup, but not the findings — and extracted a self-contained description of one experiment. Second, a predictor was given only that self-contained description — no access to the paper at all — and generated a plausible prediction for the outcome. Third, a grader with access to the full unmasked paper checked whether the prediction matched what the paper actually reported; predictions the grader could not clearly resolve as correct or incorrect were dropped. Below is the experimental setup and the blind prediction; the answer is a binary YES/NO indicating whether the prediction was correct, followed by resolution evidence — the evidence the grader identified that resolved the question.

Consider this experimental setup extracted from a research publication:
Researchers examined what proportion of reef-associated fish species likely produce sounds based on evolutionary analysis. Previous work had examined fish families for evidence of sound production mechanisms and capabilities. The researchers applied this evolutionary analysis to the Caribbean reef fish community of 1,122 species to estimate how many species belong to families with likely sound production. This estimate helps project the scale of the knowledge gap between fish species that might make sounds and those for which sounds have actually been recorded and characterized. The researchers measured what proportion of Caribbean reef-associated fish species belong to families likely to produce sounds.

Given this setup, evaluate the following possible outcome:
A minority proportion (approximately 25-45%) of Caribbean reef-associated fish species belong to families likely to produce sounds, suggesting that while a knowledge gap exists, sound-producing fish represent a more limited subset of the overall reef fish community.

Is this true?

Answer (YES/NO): NO